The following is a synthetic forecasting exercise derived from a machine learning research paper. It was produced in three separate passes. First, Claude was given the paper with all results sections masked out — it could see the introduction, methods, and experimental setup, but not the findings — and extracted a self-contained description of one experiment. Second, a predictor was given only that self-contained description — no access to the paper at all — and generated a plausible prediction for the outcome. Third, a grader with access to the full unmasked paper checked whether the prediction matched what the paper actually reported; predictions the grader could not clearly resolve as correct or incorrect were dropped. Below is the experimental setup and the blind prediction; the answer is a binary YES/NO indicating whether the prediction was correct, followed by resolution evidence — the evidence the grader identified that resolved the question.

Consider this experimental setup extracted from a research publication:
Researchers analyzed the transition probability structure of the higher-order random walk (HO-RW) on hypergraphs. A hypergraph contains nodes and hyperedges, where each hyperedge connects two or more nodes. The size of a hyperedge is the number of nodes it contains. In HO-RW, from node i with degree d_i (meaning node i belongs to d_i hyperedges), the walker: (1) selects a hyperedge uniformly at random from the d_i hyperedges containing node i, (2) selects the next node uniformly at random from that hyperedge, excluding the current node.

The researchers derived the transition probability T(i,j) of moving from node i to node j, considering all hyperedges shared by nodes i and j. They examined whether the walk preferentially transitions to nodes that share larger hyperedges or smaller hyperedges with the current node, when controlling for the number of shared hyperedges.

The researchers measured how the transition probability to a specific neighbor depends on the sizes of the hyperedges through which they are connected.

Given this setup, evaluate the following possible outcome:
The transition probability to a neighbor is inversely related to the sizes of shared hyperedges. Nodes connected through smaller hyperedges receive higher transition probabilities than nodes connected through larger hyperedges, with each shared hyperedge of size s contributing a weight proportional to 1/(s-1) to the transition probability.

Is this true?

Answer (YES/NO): YES